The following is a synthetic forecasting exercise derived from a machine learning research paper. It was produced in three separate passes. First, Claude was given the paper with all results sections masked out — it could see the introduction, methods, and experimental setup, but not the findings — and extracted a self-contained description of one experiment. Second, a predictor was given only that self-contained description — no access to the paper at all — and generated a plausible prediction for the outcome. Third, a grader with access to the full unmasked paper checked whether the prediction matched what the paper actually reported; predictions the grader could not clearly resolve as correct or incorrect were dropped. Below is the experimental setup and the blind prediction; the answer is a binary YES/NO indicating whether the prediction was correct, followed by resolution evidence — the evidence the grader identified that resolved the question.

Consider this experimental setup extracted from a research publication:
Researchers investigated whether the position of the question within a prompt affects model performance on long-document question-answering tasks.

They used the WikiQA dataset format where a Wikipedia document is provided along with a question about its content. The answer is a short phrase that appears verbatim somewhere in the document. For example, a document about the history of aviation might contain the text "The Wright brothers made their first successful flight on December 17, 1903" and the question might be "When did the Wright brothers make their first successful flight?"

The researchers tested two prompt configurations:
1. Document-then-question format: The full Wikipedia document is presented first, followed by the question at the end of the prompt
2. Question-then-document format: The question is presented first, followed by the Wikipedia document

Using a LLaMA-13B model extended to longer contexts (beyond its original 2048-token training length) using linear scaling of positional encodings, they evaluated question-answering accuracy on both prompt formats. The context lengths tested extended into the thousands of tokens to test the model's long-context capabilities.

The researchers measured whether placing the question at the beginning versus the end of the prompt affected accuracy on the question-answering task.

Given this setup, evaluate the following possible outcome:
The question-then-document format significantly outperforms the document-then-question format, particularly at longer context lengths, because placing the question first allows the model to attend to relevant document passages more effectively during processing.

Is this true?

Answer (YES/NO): NO